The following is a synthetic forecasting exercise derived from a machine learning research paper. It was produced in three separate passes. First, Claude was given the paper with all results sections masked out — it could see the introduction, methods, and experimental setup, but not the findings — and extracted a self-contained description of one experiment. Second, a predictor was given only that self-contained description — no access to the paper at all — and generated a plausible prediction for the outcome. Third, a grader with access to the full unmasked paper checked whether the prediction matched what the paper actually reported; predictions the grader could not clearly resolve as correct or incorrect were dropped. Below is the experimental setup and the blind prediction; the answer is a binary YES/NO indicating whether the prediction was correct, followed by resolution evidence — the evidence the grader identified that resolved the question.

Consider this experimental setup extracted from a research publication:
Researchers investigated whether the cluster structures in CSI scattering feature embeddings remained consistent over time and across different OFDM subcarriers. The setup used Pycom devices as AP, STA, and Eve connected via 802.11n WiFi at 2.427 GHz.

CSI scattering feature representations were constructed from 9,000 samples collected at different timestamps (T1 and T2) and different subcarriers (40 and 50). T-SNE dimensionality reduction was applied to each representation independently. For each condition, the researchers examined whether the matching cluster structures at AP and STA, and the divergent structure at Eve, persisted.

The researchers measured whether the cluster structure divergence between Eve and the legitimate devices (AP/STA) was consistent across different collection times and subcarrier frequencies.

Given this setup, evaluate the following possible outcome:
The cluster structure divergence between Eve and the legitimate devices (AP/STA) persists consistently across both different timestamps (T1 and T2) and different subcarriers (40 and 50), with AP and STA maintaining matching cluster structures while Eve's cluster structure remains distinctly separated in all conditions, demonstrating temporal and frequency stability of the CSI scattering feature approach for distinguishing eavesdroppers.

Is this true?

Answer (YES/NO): YES